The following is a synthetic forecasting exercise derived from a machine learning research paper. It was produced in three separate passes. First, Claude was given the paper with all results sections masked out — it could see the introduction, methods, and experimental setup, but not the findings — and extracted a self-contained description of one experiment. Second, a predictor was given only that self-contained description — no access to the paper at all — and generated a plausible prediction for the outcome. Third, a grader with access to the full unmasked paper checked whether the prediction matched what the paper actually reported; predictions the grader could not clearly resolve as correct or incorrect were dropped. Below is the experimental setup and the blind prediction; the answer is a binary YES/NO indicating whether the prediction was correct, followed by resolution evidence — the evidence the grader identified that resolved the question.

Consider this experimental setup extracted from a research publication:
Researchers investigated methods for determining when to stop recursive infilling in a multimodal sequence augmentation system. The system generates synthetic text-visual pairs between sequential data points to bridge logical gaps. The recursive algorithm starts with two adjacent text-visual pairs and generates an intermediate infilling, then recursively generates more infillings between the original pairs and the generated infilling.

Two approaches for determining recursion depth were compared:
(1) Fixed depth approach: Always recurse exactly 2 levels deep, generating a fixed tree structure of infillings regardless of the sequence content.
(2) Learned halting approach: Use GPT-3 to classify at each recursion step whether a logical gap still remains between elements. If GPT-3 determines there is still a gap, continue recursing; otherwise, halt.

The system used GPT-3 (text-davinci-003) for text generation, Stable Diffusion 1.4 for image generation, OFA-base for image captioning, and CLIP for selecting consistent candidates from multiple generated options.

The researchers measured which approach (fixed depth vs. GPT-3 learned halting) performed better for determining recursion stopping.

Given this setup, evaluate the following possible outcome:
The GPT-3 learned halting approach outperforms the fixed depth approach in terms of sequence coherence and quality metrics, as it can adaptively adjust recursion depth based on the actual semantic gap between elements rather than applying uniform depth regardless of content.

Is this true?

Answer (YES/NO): NO